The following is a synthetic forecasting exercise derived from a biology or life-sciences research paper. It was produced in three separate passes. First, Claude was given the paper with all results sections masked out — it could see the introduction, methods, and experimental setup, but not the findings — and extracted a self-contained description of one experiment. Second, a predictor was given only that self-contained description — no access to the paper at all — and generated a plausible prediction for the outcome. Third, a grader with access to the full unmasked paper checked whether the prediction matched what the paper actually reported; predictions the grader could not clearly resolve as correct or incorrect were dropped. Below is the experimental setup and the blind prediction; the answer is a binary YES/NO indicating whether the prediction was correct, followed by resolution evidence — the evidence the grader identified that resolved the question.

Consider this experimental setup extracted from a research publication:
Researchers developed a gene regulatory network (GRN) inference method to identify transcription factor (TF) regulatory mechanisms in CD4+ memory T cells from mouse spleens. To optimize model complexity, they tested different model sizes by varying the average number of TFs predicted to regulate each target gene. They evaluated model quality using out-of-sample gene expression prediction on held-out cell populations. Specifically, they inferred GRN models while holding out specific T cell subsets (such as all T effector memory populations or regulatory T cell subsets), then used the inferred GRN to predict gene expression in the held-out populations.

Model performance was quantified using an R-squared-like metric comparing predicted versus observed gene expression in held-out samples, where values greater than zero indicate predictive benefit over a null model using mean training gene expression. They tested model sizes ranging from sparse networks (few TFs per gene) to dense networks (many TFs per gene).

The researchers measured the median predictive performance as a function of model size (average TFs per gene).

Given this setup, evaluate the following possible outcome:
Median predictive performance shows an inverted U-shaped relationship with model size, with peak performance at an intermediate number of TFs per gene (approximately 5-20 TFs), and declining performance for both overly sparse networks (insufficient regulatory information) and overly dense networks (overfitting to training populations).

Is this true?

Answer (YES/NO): NO